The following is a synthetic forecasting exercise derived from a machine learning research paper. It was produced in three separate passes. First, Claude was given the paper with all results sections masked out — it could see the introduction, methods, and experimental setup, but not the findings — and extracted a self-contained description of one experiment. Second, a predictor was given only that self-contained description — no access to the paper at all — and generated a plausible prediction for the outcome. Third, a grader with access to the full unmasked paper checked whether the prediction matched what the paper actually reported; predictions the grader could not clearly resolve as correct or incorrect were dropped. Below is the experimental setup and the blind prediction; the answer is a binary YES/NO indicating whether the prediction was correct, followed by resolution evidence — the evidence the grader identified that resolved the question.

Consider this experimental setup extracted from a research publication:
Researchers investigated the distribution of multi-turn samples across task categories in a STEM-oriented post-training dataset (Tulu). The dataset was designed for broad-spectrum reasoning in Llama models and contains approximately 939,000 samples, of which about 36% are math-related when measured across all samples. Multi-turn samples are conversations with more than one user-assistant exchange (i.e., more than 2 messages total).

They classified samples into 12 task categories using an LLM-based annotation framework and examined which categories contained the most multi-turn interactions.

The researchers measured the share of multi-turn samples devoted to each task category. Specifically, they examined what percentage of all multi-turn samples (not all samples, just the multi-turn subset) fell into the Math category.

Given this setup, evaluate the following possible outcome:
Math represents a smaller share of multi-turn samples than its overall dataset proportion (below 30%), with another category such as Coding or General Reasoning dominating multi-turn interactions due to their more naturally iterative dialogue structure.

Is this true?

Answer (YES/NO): NO